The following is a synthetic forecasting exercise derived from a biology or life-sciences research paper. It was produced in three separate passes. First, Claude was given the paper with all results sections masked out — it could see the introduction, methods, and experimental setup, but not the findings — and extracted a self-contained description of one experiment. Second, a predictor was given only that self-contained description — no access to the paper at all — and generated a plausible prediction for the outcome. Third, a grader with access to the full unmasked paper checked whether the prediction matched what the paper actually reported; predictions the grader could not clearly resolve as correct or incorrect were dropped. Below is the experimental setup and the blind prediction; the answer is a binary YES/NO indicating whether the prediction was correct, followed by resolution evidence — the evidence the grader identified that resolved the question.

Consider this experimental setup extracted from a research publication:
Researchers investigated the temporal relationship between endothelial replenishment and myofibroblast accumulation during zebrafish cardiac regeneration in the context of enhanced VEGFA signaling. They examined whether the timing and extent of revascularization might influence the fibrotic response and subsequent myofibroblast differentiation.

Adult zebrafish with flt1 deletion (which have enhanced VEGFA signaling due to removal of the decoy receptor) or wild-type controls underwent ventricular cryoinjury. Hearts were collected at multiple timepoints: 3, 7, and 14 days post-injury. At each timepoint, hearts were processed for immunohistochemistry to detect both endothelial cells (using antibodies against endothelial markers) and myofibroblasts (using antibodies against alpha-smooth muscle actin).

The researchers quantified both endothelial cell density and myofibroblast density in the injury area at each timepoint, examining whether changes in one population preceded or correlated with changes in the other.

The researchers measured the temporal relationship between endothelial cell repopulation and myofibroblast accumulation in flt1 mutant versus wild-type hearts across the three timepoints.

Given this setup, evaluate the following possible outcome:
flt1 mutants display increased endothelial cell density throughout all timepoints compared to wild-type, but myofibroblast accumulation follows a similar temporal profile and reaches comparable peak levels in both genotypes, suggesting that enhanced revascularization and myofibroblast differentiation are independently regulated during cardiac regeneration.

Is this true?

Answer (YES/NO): NO